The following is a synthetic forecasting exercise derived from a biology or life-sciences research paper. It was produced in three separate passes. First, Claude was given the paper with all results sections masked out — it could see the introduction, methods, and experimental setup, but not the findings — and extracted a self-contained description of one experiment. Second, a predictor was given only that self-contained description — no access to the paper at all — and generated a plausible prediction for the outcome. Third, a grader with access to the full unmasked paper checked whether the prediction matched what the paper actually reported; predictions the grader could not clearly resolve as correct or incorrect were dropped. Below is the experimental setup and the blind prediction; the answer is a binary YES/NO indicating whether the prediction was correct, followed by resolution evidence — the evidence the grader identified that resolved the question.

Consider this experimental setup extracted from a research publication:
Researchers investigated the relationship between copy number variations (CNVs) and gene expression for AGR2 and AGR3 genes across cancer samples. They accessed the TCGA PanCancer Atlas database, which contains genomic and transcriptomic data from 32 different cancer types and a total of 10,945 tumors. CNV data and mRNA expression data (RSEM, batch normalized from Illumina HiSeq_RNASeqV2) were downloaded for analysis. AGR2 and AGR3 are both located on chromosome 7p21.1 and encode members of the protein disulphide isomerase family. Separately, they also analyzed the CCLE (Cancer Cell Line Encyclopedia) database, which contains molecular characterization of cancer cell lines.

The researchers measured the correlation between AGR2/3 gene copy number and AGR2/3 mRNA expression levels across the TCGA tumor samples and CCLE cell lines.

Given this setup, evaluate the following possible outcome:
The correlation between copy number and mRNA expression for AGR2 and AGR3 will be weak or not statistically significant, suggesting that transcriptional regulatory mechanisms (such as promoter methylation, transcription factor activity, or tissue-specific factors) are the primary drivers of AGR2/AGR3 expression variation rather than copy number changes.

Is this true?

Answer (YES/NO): NO